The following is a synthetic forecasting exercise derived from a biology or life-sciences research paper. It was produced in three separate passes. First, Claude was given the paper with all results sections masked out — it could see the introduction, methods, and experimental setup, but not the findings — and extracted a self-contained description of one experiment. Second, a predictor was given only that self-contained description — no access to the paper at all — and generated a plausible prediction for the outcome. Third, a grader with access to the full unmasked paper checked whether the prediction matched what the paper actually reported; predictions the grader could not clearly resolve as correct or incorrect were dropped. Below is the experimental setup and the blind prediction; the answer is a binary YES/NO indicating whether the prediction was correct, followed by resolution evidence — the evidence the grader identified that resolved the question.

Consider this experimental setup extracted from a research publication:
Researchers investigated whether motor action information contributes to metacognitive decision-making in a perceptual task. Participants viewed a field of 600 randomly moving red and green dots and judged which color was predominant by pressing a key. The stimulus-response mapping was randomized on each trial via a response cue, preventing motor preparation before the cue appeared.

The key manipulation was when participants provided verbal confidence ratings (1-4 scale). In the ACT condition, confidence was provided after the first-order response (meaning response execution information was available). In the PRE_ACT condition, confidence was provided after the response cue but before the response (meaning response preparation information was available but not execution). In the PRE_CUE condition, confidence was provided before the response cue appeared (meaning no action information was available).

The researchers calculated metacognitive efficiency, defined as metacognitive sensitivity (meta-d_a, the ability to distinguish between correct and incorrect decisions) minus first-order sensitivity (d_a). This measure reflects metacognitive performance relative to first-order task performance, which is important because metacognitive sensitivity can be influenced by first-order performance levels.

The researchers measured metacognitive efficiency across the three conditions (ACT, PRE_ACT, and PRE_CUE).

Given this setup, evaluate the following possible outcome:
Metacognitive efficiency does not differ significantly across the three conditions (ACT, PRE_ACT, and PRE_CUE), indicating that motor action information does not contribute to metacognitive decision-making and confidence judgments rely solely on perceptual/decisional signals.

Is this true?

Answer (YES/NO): NO